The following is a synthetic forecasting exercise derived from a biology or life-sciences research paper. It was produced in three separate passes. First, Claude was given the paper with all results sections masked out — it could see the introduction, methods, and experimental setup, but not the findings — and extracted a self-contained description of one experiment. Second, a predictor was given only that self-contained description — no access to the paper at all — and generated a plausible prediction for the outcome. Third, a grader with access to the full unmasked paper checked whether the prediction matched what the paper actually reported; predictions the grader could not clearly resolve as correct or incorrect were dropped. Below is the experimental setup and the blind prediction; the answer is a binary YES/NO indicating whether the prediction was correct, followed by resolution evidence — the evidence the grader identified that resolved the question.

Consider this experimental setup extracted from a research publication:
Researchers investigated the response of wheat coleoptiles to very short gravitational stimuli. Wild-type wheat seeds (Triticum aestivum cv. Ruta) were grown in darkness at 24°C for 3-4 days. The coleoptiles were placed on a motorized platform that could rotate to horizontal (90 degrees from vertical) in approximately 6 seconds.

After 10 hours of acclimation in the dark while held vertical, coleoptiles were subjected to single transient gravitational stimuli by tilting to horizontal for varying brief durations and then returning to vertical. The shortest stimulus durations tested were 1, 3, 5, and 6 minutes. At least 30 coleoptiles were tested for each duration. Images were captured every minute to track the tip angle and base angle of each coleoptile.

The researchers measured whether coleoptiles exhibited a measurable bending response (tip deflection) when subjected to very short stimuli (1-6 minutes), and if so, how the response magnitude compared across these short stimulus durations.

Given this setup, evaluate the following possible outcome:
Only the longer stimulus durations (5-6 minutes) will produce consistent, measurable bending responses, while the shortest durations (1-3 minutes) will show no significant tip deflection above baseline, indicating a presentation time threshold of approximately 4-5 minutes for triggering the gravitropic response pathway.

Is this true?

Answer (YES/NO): NO